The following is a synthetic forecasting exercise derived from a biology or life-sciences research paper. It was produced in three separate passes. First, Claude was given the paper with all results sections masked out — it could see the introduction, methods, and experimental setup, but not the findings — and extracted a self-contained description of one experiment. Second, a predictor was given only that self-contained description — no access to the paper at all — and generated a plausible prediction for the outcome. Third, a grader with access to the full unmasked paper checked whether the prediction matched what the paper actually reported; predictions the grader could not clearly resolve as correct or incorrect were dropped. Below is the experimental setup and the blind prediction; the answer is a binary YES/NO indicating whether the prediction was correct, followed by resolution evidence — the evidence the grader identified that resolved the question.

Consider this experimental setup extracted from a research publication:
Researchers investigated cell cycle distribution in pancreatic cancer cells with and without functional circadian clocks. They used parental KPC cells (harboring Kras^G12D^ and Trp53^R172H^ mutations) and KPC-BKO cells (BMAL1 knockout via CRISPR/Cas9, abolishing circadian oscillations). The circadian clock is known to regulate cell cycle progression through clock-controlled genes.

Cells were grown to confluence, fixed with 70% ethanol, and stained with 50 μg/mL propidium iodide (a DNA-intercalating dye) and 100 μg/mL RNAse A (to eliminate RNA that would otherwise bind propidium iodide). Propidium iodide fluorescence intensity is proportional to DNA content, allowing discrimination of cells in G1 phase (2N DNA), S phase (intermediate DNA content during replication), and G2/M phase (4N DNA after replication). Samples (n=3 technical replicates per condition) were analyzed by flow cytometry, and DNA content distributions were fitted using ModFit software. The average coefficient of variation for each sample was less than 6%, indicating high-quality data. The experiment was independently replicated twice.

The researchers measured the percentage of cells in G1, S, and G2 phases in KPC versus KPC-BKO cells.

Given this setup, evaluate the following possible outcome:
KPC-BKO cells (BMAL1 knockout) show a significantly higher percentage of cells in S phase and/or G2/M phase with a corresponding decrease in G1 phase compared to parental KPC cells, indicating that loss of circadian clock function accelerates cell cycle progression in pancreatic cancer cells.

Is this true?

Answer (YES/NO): NO